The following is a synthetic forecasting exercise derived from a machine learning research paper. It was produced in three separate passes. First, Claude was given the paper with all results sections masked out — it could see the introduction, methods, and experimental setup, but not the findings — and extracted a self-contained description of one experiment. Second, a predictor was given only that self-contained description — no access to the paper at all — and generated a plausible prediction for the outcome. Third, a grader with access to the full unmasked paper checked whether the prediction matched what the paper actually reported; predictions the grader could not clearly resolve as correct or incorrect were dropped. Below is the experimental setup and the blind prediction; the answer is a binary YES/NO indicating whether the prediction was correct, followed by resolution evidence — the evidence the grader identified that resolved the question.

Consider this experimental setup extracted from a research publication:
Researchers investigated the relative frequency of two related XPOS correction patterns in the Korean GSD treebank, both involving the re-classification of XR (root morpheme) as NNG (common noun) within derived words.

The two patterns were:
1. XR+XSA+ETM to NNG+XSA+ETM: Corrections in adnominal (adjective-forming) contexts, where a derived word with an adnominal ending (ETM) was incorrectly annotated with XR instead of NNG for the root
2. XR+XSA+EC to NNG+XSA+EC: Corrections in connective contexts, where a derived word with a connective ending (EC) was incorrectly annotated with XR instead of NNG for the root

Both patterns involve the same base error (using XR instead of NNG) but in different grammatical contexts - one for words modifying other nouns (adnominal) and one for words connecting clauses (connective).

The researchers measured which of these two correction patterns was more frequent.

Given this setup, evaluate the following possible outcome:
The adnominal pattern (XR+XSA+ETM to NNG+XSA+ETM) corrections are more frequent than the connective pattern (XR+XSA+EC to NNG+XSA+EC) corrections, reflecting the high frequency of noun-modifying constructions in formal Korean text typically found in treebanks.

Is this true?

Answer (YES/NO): YES